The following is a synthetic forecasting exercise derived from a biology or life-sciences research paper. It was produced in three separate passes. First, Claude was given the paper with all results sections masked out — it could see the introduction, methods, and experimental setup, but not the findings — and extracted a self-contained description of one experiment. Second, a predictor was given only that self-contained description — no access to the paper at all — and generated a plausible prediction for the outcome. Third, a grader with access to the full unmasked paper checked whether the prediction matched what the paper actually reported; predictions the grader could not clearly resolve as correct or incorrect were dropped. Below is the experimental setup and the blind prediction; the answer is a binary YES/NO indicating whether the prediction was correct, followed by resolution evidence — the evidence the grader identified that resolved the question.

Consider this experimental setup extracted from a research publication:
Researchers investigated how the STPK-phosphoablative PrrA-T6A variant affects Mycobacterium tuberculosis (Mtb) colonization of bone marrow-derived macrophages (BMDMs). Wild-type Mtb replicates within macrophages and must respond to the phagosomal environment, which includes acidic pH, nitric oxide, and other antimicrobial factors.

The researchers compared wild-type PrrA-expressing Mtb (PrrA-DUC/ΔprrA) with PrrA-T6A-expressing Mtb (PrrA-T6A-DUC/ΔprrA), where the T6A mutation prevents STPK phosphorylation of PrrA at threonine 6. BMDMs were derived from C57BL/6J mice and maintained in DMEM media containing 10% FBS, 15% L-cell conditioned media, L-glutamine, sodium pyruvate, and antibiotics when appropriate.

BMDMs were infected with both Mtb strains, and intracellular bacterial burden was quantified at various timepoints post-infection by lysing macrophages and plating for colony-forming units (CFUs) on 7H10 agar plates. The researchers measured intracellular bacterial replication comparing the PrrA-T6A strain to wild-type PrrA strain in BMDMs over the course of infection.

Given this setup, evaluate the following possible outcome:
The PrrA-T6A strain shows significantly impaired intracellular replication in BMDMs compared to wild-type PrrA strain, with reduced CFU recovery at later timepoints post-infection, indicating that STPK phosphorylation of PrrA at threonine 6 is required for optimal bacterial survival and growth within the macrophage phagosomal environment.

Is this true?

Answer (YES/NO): NO